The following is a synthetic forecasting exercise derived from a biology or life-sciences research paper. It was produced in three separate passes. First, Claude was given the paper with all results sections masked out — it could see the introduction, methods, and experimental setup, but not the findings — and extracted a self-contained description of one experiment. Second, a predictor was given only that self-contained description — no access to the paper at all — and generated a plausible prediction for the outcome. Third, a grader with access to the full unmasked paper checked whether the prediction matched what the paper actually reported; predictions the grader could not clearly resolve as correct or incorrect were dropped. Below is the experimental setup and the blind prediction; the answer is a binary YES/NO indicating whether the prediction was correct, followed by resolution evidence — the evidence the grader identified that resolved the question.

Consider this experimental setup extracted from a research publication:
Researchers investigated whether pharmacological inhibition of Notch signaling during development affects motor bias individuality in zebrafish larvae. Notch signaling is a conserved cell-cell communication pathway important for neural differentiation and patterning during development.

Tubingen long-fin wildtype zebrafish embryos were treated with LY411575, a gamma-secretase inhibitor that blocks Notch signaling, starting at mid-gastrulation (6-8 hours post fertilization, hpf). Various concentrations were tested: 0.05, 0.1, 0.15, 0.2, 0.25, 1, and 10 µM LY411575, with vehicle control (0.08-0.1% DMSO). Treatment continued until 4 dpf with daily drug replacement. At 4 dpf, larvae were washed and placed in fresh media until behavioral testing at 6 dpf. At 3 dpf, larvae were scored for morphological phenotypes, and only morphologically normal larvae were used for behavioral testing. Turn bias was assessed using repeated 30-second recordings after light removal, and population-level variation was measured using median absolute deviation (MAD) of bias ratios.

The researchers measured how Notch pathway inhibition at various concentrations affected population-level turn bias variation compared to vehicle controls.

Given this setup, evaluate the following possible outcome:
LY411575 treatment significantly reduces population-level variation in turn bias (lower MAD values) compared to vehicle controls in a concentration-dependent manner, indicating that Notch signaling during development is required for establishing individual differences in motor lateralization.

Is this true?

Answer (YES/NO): NO